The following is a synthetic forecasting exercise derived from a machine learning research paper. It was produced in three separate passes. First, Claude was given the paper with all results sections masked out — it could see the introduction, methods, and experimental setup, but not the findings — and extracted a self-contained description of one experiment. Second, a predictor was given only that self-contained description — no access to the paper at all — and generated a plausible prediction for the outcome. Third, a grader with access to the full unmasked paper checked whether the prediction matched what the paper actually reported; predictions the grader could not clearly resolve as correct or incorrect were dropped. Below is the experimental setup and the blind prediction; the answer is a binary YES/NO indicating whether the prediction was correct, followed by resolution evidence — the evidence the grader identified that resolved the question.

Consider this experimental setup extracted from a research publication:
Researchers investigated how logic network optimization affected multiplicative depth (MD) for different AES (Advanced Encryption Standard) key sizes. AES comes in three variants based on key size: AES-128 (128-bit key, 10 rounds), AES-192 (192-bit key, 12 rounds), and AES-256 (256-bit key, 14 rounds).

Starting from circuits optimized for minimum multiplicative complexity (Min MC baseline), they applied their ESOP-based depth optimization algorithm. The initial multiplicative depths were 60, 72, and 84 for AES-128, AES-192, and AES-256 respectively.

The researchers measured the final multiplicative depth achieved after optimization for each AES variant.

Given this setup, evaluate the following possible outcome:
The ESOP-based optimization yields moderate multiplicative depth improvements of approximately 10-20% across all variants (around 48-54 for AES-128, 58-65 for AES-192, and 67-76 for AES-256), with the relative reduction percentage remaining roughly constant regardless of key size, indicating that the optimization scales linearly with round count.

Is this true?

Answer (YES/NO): YES